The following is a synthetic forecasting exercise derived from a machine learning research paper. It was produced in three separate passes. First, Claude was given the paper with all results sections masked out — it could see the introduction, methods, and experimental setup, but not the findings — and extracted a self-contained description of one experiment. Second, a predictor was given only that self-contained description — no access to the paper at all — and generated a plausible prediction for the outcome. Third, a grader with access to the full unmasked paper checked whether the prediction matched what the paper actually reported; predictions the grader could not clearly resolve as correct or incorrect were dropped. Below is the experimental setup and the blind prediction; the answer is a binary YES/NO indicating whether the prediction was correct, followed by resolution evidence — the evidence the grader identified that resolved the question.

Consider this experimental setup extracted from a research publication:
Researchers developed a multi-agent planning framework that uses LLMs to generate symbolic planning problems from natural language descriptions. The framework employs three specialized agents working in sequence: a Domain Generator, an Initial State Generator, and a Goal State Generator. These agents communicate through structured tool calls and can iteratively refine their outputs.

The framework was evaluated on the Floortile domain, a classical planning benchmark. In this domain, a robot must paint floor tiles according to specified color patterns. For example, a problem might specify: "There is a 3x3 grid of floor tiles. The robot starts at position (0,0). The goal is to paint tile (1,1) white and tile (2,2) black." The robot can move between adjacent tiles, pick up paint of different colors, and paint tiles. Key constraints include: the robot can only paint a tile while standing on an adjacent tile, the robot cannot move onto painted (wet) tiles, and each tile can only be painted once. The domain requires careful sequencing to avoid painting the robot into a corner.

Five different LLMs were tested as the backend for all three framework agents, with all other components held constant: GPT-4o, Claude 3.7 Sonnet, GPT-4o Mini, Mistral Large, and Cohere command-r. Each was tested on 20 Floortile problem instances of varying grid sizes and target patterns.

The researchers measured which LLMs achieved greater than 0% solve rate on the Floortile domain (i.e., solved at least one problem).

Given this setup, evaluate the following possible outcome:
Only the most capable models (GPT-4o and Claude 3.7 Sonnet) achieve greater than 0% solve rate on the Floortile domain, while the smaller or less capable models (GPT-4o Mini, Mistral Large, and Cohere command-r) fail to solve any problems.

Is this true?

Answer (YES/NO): NO